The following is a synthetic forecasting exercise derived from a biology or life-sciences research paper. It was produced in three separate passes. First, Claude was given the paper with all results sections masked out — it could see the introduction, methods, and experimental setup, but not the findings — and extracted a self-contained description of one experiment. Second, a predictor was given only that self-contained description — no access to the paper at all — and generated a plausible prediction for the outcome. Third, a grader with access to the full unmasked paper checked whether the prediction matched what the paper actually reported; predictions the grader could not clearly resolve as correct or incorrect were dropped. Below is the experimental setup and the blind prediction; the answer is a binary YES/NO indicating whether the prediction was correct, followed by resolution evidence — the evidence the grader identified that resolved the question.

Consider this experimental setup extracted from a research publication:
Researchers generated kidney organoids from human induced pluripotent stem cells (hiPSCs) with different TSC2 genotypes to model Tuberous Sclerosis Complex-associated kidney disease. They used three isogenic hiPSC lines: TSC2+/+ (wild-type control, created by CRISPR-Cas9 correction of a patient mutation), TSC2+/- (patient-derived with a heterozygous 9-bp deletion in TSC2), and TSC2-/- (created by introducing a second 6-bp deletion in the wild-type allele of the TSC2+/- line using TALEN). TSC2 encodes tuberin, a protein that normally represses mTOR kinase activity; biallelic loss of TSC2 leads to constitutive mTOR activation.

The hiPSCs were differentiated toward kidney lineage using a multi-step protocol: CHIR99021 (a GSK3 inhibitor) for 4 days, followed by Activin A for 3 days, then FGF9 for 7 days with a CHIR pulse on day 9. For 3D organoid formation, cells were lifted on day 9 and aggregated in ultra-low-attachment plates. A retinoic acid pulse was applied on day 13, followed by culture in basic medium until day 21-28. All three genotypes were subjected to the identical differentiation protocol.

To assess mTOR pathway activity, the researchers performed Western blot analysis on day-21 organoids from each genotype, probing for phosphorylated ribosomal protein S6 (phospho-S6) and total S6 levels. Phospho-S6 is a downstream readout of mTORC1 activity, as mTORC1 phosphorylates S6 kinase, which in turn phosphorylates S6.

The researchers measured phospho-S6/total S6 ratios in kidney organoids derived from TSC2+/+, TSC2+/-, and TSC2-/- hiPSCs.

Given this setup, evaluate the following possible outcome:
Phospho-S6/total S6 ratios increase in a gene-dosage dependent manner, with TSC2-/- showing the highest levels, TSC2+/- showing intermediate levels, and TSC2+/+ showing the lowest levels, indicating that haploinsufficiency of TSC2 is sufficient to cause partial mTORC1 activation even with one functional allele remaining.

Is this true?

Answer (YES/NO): NO